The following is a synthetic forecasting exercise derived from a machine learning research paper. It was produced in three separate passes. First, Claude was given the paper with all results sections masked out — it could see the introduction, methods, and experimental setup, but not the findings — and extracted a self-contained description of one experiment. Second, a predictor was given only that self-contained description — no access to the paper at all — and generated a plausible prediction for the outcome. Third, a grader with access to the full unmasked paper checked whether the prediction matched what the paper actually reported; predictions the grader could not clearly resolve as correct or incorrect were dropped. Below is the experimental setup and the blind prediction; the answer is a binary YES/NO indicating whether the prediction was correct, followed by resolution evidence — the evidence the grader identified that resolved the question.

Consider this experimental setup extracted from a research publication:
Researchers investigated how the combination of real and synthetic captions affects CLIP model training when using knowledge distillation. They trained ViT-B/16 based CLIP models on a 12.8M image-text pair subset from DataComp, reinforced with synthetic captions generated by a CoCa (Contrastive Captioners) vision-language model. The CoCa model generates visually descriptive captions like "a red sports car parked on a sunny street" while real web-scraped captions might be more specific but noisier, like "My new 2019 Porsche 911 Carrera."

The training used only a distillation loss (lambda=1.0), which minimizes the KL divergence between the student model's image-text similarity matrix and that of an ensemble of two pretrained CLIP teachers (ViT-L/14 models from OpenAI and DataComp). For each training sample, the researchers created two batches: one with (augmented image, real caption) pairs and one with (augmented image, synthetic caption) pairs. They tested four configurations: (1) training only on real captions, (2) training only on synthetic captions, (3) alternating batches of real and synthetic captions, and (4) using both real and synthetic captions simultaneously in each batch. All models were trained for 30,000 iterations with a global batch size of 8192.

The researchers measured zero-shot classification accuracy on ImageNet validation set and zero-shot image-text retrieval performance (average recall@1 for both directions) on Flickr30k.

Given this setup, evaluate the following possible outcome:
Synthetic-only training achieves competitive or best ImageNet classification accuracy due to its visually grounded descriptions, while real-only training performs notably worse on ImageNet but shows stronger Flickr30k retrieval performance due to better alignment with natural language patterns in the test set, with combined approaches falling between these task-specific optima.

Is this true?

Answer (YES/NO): NO